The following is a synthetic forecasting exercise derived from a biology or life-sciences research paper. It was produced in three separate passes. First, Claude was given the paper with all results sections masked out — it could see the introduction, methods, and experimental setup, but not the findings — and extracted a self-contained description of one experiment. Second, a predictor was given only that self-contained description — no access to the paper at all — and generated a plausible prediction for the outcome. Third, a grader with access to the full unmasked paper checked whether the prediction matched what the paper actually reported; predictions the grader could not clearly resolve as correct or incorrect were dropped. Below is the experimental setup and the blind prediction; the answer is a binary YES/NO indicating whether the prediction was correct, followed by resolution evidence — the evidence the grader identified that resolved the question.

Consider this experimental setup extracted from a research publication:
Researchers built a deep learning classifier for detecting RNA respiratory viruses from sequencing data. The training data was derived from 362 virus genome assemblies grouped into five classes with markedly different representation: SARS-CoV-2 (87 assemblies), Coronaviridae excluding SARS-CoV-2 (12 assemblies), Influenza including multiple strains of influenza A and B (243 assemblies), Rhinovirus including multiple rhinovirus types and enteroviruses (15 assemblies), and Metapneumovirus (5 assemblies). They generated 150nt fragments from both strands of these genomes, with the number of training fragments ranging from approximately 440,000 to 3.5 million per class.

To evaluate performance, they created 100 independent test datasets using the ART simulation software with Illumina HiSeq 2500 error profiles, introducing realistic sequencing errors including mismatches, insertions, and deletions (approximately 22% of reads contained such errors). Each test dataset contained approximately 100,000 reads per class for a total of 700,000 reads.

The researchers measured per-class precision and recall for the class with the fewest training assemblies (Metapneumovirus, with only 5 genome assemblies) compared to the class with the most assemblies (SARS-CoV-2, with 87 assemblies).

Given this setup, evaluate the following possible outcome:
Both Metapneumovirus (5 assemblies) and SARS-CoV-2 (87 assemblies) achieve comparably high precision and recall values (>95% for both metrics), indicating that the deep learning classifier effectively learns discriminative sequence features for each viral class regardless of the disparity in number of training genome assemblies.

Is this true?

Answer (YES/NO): YES